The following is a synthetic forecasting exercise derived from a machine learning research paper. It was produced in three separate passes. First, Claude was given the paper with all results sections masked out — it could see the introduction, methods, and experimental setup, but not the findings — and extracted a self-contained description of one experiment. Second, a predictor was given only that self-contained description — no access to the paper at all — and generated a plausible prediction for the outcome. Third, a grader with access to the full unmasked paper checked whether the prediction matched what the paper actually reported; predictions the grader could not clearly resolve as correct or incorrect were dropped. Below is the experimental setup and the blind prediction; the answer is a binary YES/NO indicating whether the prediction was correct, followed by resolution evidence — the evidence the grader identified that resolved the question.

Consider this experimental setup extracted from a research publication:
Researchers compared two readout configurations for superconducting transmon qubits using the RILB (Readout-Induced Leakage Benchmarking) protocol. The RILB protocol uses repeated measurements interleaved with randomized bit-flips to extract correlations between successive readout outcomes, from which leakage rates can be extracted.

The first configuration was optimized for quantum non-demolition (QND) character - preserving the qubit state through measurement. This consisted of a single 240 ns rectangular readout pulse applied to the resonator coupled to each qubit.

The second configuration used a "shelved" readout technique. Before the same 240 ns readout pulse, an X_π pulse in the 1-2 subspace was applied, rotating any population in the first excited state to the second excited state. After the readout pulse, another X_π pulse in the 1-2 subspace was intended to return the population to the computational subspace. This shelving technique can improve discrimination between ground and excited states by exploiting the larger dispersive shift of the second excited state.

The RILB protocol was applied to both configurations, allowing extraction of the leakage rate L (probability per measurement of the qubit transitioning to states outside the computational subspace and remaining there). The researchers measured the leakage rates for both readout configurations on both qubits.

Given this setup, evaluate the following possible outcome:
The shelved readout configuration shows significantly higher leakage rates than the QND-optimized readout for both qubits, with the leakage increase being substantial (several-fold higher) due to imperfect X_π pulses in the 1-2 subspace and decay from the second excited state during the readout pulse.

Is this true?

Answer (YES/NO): NO